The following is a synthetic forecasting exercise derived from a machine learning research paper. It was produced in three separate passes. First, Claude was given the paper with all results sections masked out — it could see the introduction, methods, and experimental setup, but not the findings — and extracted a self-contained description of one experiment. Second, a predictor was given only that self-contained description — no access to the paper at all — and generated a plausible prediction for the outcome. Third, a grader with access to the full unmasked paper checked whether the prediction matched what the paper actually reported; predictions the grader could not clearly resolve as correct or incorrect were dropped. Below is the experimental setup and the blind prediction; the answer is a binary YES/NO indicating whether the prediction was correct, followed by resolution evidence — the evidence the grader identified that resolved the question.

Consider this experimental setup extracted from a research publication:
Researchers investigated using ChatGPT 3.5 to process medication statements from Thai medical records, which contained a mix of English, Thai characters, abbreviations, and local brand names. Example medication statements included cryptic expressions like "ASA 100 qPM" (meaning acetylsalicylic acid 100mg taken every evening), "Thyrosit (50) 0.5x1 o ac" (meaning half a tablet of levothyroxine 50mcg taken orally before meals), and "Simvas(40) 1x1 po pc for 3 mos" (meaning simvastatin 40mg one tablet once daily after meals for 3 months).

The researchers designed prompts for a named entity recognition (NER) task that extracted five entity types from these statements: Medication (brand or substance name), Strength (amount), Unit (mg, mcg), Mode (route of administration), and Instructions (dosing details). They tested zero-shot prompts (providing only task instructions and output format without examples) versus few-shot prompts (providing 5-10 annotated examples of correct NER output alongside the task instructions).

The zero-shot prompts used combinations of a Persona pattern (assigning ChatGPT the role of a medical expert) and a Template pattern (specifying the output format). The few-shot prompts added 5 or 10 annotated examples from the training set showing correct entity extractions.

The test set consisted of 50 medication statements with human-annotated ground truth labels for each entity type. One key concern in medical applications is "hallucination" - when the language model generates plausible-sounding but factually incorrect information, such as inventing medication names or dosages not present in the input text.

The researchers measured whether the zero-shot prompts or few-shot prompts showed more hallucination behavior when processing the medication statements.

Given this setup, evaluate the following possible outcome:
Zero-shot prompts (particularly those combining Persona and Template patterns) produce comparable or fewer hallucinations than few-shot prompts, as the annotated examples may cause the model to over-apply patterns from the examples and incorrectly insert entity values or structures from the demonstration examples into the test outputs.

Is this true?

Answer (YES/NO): NO